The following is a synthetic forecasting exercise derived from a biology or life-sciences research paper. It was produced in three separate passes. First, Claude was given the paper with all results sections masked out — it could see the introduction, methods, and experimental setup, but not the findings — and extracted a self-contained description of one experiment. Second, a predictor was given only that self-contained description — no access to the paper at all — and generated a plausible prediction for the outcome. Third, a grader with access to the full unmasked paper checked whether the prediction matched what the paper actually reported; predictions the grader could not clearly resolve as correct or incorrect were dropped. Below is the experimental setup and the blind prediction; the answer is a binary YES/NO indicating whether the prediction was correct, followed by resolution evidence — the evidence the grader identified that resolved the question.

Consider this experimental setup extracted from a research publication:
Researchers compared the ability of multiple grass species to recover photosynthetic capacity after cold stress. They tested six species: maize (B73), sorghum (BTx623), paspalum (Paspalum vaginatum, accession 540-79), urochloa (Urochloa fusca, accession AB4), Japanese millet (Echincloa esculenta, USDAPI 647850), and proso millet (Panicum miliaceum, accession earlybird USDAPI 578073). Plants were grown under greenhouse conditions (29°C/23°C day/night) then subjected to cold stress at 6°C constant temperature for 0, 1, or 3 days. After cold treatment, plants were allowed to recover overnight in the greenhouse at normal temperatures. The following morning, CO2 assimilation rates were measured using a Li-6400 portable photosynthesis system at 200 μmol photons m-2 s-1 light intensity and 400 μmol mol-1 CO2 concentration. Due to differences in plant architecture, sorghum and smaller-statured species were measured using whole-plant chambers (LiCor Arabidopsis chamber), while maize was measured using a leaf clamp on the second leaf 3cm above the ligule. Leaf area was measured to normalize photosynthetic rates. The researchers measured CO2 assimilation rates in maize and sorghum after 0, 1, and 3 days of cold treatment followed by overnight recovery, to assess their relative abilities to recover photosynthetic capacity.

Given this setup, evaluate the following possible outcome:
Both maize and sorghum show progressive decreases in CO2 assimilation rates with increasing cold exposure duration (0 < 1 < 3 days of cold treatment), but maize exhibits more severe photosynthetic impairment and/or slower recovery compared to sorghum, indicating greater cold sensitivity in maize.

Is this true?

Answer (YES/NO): NO